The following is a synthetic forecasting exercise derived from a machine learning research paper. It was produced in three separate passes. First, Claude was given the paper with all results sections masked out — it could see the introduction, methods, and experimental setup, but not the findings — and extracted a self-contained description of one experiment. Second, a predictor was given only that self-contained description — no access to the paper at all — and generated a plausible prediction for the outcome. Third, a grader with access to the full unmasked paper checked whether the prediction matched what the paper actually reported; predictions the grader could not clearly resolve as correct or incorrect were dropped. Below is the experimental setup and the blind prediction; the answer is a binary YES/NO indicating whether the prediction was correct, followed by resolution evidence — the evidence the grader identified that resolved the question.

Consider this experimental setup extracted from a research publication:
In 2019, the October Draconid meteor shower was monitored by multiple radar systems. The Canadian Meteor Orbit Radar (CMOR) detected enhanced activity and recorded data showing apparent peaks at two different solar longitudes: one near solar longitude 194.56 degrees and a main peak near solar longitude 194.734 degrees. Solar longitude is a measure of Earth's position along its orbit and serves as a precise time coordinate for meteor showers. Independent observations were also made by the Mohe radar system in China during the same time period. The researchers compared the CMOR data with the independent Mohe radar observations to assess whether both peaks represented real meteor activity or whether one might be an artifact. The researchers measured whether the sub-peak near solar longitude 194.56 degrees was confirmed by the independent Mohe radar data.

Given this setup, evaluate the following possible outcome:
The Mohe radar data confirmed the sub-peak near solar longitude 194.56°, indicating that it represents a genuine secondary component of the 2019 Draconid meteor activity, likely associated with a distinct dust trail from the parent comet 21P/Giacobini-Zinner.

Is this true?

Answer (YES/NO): NO